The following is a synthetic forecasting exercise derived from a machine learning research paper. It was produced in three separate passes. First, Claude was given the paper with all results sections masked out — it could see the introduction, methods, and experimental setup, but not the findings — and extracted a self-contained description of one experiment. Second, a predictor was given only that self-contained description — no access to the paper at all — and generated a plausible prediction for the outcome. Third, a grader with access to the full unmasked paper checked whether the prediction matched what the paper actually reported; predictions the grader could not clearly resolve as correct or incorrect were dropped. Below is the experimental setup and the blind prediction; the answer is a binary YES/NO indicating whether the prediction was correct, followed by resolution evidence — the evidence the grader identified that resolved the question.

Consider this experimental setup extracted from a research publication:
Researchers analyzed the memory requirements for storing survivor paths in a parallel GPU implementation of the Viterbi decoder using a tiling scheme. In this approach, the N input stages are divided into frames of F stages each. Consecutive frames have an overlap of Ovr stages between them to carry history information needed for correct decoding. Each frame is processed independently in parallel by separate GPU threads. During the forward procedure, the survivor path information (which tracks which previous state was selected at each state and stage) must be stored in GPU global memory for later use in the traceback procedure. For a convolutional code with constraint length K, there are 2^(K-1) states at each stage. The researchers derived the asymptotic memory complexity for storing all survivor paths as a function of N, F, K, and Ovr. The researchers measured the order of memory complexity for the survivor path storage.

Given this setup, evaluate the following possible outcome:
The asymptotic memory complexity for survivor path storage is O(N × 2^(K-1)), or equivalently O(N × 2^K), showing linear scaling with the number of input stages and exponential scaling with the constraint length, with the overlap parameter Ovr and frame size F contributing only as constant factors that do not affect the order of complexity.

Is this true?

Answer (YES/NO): NO